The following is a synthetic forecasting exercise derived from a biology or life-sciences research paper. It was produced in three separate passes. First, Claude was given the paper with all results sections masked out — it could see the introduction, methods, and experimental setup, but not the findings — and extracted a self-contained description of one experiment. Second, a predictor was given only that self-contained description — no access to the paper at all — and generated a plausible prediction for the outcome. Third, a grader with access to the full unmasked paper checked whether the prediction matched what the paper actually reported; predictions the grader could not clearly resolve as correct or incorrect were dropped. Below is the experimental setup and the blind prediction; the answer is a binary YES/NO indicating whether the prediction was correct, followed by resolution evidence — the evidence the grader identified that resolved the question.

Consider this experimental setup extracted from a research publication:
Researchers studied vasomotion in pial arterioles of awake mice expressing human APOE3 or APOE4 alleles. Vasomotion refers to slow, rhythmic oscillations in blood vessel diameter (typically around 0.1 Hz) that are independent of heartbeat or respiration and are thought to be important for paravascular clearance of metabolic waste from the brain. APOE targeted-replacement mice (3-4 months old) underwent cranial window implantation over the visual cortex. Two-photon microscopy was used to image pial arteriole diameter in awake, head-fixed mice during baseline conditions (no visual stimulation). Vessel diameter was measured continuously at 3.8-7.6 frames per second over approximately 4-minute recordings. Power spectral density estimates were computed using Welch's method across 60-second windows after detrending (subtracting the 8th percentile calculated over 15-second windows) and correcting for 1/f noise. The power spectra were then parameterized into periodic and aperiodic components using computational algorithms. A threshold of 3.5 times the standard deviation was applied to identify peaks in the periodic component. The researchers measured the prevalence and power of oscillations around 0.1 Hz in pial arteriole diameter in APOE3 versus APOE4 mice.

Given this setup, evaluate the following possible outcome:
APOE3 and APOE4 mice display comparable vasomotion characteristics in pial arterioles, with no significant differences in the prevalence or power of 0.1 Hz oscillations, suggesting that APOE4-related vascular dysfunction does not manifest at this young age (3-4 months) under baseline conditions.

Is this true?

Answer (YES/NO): NO